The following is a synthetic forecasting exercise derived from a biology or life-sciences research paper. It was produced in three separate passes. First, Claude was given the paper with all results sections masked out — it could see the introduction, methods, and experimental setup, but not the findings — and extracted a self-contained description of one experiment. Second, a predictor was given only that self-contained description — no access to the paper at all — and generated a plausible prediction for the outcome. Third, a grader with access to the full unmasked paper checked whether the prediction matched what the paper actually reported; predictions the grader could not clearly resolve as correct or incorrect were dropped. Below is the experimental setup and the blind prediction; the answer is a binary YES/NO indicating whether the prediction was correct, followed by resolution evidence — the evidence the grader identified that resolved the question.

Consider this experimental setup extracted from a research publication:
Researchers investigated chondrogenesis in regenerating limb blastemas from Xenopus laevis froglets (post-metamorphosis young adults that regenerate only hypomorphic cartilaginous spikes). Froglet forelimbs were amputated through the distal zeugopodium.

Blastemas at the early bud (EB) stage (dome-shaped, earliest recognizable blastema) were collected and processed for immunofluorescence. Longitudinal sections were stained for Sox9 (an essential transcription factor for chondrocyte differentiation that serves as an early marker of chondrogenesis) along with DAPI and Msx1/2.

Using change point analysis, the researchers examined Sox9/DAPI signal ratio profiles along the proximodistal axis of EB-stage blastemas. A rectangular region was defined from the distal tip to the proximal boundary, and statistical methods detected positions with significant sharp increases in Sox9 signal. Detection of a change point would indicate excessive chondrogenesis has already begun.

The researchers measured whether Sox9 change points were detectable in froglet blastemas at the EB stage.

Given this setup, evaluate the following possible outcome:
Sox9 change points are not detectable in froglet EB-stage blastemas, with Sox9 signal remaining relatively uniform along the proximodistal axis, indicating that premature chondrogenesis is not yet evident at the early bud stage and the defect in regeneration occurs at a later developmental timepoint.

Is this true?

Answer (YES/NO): YES